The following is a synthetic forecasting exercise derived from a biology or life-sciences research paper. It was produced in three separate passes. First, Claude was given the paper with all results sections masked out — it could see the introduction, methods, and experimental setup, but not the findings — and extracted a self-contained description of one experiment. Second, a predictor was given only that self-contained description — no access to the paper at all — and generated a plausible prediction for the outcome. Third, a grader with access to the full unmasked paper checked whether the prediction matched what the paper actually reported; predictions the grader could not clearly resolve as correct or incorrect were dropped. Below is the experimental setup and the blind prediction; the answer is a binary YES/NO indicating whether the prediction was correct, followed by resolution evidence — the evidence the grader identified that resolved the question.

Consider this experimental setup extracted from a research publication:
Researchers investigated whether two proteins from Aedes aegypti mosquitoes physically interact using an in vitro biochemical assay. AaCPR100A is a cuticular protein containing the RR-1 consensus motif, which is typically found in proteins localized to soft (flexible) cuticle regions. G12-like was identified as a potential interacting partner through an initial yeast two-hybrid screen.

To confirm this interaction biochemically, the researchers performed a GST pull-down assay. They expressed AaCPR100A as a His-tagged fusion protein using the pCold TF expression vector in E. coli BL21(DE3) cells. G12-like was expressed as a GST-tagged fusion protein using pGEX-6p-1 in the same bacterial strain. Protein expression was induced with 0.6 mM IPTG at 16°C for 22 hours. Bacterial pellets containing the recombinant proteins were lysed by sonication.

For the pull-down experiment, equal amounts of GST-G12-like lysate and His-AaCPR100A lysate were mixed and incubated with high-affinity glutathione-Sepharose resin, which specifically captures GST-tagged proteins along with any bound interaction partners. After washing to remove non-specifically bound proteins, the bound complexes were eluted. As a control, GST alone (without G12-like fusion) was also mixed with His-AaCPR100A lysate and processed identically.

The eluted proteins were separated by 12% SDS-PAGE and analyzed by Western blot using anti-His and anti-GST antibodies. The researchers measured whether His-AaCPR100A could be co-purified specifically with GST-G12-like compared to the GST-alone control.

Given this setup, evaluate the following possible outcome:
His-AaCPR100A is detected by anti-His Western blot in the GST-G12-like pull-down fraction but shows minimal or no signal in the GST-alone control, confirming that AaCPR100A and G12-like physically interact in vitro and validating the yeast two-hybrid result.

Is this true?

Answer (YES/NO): YES